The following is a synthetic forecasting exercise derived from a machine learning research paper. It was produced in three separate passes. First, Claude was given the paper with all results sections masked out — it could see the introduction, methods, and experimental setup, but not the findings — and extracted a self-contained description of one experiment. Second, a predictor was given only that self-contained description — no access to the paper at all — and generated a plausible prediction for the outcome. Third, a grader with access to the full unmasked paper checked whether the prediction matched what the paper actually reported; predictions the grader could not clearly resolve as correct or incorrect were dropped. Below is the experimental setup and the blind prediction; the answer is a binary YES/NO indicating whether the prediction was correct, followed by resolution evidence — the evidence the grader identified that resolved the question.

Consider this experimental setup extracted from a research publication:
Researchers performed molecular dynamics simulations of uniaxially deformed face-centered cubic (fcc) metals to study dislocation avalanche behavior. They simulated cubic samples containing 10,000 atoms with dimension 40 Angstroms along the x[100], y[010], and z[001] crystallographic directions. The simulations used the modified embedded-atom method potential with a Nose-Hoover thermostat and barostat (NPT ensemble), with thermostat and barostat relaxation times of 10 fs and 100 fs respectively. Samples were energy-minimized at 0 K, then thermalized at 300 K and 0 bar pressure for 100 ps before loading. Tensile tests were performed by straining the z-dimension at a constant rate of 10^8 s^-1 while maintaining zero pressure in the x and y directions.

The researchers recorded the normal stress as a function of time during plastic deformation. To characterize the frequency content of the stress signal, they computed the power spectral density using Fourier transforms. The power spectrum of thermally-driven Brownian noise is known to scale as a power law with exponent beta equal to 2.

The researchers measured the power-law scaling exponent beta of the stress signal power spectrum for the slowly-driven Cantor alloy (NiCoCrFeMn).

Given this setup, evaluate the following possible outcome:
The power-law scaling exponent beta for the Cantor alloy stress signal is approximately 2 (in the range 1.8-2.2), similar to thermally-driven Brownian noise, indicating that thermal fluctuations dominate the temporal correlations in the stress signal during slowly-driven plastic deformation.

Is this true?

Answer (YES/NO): NO